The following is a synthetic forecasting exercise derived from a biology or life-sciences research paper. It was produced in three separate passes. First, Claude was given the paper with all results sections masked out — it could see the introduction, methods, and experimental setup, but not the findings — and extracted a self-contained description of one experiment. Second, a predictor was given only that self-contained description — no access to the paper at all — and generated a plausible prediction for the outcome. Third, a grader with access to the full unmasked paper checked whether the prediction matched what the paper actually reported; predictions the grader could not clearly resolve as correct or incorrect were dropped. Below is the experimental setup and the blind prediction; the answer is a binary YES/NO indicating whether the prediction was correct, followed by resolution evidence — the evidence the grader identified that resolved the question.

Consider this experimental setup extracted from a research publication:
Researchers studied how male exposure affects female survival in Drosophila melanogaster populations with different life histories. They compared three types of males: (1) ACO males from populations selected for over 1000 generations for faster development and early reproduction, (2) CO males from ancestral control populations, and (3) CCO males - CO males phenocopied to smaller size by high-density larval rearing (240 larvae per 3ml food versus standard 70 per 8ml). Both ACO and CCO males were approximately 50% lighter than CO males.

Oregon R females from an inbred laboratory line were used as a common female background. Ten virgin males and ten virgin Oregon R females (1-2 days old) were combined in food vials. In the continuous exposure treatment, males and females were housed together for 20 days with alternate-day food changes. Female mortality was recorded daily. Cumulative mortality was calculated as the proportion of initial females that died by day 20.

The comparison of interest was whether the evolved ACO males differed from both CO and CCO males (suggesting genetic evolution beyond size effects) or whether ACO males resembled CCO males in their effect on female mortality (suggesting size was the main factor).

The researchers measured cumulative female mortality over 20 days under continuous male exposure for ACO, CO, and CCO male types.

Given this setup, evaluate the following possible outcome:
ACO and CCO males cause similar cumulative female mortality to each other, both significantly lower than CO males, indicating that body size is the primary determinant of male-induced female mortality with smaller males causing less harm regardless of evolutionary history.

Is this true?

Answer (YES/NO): YES